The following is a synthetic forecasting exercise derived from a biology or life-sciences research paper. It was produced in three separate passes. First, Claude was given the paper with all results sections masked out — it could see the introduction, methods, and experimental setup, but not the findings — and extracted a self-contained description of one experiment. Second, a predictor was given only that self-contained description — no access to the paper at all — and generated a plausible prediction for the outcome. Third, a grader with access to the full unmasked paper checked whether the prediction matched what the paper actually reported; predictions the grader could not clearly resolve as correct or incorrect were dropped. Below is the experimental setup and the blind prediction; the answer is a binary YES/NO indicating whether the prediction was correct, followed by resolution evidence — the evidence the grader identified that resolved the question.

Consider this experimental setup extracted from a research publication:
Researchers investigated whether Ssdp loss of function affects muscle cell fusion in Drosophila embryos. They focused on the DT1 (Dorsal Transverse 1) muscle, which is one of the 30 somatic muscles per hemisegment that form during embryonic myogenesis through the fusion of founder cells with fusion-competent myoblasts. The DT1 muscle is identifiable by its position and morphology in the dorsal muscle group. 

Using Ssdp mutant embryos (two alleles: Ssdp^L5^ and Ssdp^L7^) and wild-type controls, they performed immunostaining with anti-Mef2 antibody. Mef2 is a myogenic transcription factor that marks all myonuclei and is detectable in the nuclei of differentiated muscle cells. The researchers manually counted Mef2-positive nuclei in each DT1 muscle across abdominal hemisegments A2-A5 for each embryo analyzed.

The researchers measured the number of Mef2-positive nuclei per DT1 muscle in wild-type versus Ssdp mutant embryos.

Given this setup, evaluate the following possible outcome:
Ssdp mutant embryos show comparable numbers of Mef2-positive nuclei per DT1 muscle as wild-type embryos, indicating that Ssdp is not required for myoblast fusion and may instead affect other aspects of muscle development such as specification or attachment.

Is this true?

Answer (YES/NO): NO